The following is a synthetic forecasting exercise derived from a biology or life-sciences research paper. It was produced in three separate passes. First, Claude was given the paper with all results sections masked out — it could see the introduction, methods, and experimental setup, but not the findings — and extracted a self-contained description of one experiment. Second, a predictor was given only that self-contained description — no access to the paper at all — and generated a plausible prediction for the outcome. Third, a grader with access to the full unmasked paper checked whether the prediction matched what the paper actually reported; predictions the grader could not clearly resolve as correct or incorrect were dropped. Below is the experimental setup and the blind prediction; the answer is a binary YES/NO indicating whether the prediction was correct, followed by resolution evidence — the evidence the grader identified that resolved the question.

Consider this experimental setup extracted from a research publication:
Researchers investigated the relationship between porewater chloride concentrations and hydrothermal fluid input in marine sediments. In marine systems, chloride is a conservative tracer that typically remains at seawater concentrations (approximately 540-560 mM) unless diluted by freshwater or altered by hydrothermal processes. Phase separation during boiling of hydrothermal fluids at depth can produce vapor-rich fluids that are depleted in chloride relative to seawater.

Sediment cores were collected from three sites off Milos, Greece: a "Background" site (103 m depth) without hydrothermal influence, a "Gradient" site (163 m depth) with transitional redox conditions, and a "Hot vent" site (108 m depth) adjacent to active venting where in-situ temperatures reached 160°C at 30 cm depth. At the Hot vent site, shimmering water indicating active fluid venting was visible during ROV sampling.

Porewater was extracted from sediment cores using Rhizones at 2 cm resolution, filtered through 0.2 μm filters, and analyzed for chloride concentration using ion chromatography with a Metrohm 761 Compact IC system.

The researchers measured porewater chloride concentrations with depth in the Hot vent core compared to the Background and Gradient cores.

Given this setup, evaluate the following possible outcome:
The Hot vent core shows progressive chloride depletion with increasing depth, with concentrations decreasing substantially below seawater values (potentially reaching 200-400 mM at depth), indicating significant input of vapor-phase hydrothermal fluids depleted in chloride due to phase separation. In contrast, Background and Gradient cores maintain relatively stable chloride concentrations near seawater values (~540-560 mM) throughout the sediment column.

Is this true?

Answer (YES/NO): NO